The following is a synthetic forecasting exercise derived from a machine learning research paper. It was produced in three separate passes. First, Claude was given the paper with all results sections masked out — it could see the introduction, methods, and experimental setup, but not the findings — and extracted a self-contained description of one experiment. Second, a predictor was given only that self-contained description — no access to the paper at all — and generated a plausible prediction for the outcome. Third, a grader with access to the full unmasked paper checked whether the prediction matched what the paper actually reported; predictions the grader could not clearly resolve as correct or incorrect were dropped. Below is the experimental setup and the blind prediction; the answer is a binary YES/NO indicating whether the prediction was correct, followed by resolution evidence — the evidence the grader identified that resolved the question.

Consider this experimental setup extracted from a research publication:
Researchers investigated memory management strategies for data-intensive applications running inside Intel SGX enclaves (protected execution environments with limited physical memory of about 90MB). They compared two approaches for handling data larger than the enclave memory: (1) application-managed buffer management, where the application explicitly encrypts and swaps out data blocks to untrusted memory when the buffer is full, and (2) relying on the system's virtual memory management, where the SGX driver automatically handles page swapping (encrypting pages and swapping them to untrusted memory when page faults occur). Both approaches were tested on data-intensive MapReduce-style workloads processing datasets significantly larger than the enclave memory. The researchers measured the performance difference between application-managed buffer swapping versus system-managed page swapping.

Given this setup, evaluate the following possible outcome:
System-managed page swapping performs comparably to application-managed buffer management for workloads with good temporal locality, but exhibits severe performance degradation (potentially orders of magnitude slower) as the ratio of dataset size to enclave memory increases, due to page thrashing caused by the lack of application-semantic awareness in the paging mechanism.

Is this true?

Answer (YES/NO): NO